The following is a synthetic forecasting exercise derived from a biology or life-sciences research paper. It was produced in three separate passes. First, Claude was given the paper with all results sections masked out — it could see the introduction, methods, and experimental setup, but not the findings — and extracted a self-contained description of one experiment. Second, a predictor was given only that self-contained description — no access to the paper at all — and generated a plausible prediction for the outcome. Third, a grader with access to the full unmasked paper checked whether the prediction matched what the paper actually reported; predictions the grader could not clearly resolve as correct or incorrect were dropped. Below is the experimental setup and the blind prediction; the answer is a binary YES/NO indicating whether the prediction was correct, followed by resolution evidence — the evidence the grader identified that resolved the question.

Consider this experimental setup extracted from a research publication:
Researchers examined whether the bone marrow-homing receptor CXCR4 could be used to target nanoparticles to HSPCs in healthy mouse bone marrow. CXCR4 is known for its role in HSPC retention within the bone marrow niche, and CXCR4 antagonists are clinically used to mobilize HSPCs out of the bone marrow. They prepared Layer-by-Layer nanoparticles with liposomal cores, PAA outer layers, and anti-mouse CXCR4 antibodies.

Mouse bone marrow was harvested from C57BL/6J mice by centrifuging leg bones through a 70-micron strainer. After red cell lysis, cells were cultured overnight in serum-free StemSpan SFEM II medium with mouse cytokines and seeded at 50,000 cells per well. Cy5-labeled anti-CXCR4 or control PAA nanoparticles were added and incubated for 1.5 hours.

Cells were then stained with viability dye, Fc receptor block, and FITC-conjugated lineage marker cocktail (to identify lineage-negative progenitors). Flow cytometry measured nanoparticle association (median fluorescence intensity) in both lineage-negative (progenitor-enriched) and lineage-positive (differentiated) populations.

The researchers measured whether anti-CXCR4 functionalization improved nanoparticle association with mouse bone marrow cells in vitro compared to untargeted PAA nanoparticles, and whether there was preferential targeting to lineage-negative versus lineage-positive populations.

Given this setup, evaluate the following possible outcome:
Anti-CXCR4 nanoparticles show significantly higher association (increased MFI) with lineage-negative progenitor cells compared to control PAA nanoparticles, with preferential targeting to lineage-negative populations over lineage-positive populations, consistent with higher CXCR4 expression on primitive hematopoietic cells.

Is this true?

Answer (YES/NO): NO